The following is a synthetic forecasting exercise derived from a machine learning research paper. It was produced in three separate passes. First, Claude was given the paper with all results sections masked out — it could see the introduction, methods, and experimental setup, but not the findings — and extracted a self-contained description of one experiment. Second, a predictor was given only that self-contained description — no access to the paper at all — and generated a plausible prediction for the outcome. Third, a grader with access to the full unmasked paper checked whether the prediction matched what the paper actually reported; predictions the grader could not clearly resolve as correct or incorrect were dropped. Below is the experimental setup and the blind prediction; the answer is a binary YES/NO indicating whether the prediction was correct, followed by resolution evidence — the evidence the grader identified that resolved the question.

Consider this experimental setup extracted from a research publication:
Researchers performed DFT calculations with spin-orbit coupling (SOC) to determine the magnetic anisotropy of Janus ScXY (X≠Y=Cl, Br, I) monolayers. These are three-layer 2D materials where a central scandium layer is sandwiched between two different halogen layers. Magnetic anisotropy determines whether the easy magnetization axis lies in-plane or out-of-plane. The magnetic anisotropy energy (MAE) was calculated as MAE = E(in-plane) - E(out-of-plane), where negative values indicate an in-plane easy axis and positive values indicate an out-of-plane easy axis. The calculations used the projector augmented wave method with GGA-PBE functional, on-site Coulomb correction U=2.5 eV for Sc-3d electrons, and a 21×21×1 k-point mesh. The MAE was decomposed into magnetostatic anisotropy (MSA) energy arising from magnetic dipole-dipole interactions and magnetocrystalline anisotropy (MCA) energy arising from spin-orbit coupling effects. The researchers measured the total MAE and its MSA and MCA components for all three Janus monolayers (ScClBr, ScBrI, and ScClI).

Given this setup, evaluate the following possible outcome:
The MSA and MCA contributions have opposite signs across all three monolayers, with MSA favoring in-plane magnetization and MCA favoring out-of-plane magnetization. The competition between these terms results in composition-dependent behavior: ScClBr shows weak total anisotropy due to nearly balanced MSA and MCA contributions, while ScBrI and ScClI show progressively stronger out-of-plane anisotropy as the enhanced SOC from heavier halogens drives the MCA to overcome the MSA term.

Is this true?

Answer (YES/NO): NO